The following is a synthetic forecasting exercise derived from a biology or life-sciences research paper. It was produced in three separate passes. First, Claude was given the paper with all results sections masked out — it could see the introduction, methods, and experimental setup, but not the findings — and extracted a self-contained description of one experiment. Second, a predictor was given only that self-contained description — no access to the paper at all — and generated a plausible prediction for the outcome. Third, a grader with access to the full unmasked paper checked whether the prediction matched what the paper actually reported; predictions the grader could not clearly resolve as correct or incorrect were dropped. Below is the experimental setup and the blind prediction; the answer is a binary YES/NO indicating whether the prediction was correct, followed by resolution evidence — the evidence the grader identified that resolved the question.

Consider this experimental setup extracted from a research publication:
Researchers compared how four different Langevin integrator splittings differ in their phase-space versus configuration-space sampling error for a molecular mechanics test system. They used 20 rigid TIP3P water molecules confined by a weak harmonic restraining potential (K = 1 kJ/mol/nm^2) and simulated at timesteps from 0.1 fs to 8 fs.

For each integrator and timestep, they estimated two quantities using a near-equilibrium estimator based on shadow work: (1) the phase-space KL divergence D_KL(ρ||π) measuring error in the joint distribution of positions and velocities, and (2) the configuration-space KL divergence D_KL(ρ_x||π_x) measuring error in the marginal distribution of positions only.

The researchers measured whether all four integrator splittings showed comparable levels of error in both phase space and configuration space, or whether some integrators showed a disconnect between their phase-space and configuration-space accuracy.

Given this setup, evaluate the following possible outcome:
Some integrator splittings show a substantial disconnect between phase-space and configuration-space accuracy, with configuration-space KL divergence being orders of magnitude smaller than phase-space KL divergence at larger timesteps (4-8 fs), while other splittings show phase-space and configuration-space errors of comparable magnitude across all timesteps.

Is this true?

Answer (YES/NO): YES